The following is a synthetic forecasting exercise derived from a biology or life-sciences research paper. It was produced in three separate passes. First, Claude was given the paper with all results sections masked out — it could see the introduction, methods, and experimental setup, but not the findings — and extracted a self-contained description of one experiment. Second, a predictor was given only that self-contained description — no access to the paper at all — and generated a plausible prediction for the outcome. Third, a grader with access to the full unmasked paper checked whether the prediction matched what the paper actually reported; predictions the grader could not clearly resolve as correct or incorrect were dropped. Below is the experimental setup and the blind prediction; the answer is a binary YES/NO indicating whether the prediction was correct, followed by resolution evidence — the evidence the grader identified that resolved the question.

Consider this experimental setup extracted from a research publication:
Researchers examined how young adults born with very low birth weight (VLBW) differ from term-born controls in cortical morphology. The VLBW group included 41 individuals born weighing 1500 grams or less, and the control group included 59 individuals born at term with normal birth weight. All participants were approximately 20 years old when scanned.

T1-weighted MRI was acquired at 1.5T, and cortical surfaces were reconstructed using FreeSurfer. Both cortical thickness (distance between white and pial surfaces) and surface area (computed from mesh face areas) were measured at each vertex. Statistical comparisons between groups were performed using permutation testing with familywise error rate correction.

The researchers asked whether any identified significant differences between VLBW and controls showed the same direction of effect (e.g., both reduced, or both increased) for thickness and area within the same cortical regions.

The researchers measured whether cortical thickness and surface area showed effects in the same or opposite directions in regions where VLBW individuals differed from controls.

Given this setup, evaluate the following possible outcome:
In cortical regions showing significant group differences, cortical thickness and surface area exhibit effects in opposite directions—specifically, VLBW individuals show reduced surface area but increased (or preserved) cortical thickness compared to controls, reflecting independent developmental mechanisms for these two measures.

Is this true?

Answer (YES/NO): YES